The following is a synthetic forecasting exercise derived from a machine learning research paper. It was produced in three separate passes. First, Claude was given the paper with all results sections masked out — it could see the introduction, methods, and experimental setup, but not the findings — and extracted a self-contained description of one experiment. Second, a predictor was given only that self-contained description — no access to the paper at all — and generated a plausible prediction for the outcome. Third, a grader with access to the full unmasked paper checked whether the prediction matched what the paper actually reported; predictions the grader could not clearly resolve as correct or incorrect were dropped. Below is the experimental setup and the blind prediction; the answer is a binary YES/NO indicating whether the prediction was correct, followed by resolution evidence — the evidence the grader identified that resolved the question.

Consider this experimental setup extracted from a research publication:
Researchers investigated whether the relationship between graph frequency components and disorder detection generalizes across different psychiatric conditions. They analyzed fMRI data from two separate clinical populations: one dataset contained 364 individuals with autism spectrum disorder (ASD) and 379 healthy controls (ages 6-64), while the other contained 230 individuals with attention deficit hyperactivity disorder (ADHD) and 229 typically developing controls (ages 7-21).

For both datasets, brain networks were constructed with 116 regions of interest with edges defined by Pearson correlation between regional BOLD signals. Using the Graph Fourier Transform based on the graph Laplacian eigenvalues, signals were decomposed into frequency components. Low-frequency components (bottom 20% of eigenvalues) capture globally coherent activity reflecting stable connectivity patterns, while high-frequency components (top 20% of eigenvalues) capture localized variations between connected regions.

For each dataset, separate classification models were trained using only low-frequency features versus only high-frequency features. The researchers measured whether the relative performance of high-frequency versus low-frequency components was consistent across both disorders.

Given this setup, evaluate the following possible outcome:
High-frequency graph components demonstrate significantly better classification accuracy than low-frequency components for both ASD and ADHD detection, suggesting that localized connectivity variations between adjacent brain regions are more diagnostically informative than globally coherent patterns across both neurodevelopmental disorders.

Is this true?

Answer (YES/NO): NO